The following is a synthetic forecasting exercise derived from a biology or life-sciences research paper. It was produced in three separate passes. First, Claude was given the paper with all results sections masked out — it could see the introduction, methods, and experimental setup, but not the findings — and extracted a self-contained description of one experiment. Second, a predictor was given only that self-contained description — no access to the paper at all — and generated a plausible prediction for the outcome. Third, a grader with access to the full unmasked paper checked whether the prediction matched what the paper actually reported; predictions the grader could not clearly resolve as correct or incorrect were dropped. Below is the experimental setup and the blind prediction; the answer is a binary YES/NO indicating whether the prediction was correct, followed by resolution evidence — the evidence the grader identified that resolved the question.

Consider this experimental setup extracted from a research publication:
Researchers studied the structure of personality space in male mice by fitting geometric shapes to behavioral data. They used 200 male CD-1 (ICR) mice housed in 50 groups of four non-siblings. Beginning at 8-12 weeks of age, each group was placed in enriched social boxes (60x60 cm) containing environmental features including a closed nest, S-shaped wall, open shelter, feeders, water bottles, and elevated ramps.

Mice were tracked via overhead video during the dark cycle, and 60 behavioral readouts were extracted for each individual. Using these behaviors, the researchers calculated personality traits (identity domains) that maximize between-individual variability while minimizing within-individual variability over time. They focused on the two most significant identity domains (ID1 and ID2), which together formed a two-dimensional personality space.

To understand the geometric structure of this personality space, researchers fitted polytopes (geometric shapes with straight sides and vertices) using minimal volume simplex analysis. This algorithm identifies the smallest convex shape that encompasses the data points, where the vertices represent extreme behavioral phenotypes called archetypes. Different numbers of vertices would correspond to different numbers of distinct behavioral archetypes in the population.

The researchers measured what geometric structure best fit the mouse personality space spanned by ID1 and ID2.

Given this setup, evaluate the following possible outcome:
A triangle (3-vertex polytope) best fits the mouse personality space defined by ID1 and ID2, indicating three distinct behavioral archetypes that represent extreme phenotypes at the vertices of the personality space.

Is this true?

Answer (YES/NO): YES